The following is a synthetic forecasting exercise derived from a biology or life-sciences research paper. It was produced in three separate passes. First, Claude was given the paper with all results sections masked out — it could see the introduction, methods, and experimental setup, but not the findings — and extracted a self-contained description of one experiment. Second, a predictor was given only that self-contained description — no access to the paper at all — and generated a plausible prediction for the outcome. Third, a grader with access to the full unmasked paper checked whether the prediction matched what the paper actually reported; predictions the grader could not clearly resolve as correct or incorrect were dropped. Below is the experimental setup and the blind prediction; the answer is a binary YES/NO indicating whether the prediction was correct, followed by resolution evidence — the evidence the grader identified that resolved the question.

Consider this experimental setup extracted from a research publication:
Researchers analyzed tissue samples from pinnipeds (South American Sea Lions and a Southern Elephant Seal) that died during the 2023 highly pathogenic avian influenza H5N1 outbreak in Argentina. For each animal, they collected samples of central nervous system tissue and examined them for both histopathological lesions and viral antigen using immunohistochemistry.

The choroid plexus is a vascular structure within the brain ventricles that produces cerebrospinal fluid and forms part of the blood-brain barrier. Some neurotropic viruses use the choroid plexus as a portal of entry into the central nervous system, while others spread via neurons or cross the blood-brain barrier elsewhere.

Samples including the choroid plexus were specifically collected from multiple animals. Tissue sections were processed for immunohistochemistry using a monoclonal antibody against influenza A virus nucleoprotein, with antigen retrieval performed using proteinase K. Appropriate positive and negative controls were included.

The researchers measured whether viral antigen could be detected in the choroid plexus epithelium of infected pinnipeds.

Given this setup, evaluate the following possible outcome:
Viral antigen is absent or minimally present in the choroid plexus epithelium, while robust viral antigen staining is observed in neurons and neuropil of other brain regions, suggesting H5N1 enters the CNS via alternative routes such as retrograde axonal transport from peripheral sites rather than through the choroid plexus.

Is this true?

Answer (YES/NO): NO